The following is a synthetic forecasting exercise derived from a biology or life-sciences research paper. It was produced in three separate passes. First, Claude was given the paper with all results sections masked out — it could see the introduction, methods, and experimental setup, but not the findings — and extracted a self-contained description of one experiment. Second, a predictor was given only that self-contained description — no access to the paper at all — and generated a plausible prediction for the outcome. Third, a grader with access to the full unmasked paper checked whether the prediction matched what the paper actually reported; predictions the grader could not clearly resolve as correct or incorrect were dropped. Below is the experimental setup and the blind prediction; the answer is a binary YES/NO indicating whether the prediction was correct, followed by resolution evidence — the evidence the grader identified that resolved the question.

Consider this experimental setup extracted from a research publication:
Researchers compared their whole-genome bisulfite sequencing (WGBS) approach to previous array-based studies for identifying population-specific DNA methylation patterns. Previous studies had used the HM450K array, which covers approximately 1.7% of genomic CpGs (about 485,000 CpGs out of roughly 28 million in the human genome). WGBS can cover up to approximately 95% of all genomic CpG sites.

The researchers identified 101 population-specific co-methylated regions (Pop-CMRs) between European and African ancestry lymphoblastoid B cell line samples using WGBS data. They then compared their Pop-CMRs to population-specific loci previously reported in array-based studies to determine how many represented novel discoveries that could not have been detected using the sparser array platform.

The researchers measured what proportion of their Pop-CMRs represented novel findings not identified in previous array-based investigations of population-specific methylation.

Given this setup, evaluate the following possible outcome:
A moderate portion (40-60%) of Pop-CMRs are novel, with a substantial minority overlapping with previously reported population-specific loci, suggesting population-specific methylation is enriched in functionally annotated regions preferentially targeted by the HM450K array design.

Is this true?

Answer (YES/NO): NO